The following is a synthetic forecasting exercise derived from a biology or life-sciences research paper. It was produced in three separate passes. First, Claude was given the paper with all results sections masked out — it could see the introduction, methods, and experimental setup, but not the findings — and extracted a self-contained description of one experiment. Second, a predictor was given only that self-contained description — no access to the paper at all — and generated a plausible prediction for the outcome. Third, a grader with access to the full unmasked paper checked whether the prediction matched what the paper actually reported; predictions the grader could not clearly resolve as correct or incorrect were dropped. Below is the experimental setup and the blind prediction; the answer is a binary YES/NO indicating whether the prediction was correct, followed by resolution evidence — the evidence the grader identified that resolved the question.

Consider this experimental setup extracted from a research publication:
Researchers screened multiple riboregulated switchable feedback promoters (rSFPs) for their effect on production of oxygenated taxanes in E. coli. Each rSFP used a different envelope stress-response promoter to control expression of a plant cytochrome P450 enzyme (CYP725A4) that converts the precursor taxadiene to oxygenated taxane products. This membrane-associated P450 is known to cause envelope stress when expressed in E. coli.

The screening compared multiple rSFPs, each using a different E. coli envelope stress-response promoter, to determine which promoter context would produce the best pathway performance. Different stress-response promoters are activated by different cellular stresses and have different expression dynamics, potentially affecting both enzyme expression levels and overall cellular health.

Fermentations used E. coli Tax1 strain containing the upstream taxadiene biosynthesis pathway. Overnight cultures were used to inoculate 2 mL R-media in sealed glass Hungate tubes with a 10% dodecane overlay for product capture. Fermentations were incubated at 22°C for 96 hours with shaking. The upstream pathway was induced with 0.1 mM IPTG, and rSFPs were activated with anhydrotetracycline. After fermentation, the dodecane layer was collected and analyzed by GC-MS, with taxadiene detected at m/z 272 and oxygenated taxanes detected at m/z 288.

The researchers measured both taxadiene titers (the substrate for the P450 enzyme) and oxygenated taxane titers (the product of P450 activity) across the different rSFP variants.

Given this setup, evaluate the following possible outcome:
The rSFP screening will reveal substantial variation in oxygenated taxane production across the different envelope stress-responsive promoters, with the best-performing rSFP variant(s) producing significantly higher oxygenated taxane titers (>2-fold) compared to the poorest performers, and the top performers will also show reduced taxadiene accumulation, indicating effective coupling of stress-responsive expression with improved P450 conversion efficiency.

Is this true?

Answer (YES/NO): NO